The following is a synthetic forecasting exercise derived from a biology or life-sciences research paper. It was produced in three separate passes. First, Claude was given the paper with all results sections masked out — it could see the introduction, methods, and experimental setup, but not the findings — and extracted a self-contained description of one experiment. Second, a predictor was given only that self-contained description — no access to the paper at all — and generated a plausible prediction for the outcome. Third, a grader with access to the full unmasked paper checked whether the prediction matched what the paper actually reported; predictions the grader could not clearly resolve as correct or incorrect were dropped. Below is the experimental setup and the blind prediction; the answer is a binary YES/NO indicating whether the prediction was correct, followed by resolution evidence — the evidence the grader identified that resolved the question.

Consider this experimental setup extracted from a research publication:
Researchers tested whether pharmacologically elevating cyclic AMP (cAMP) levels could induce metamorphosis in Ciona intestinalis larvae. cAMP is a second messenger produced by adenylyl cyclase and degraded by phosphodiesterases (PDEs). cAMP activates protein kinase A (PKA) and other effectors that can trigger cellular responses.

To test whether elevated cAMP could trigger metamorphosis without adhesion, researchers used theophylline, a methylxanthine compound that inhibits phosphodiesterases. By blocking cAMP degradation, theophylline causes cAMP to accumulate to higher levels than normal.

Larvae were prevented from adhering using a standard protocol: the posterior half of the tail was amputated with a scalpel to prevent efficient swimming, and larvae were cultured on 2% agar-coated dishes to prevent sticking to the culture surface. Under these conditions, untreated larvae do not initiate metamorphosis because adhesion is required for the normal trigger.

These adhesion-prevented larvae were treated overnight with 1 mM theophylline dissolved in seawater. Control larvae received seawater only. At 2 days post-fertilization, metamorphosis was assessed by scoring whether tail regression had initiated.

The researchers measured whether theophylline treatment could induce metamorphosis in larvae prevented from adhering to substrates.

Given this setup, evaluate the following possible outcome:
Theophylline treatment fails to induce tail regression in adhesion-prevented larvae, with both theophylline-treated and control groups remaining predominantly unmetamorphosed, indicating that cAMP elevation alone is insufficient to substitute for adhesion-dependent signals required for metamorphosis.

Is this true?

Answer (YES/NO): NO